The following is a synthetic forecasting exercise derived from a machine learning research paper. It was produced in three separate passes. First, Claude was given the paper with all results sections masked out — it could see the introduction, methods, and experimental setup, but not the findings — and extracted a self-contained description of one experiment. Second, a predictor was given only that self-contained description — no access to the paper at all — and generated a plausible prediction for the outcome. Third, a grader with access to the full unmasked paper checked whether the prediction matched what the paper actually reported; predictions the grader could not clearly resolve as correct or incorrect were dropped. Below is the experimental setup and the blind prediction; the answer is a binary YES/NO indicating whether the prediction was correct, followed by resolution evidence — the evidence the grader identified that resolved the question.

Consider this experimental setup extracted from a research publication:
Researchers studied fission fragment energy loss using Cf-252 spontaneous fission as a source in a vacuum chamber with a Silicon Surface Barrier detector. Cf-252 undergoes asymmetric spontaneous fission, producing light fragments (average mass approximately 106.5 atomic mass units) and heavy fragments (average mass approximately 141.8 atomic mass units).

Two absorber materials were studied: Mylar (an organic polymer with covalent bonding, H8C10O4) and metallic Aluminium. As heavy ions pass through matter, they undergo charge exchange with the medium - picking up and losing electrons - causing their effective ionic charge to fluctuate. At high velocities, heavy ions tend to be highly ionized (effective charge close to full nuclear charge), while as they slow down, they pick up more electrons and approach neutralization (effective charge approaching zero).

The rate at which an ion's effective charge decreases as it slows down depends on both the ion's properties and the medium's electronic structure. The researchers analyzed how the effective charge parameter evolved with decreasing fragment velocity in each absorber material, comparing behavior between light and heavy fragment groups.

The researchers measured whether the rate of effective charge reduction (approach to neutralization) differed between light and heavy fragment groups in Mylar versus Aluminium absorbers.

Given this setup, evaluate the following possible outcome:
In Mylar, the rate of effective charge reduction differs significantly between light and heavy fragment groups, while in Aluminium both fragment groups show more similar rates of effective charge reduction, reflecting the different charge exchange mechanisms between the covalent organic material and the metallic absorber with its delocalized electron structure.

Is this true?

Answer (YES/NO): YES